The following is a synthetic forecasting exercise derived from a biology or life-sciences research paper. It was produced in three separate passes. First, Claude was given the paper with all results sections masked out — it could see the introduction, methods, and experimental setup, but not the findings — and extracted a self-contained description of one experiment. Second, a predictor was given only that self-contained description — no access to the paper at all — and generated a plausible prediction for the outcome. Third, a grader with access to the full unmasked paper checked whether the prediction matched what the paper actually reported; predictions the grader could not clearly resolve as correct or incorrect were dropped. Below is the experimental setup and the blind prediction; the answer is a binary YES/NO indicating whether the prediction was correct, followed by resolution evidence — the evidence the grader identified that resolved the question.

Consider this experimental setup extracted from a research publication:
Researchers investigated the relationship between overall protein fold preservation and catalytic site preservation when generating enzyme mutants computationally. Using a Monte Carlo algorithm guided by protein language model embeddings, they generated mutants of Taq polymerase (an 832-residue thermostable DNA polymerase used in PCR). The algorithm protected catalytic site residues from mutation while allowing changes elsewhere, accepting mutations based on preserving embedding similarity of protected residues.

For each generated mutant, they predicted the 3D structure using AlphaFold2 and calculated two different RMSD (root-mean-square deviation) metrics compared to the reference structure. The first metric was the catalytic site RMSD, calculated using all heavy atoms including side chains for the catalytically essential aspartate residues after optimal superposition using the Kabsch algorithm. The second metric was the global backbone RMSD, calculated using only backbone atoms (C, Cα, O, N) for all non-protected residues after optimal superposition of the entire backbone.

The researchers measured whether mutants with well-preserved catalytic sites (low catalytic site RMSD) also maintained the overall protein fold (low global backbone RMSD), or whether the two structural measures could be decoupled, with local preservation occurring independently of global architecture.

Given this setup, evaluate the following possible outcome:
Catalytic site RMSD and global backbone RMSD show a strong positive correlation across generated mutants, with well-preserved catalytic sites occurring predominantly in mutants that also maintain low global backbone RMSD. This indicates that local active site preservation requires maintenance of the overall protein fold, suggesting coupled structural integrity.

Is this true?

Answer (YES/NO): NO